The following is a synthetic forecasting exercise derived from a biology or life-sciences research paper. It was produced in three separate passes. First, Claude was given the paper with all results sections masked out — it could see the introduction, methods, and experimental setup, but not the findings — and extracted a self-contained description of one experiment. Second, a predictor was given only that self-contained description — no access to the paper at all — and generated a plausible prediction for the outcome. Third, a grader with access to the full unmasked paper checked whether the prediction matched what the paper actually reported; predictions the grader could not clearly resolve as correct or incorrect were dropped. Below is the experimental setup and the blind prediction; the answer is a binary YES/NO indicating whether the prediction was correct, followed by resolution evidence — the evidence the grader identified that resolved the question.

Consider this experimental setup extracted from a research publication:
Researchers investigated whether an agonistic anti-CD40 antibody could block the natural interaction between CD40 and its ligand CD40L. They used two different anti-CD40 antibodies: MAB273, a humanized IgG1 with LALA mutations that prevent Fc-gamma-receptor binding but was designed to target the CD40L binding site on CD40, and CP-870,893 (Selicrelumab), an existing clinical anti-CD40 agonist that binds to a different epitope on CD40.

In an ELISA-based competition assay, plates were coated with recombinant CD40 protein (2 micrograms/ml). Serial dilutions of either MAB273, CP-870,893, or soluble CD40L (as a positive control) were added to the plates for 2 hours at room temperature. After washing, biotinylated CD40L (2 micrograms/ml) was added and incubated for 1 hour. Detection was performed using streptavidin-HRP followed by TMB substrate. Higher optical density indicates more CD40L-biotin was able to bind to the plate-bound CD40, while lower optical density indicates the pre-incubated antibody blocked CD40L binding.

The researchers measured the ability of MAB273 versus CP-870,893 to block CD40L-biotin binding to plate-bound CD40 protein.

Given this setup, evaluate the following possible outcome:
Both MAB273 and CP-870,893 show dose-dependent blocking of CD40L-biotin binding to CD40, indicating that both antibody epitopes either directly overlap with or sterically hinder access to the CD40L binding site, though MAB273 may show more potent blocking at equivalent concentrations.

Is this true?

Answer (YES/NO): NO